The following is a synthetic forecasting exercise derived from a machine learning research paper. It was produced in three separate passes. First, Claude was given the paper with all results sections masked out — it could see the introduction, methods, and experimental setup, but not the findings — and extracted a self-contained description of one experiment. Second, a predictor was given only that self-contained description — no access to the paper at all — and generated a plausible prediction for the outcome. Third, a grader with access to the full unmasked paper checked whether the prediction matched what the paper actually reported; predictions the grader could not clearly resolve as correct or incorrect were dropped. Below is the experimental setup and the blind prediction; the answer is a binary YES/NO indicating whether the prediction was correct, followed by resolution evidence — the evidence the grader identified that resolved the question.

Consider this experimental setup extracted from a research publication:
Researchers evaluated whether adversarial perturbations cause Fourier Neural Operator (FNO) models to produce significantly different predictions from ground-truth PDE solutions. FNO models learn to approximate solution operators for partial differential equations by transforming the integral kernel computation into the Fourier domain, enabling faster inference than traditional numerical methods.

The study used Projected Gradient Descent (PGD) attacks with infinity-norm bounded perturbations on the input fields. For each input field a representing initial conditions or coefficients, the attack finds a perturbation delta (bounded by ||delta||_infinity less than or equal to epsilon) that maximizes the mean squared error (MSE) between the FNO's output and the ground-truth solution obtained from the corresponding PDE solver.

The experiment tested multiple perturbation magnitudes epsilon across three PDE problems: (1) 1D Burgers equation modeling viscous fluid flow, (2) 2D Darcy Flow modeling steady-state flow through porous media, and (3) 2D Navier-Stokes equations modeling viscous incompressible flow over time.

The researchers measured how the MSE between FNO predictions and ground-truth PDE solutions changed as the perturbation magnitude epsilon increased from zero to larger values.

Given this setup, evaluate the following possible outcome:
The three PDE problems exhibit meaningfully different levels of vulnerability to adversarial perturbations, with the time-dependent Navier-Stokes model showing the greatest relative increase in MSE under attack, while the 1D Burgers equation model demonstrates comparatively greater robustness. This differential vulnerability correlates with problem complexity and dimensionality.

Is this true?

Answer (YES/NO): NO